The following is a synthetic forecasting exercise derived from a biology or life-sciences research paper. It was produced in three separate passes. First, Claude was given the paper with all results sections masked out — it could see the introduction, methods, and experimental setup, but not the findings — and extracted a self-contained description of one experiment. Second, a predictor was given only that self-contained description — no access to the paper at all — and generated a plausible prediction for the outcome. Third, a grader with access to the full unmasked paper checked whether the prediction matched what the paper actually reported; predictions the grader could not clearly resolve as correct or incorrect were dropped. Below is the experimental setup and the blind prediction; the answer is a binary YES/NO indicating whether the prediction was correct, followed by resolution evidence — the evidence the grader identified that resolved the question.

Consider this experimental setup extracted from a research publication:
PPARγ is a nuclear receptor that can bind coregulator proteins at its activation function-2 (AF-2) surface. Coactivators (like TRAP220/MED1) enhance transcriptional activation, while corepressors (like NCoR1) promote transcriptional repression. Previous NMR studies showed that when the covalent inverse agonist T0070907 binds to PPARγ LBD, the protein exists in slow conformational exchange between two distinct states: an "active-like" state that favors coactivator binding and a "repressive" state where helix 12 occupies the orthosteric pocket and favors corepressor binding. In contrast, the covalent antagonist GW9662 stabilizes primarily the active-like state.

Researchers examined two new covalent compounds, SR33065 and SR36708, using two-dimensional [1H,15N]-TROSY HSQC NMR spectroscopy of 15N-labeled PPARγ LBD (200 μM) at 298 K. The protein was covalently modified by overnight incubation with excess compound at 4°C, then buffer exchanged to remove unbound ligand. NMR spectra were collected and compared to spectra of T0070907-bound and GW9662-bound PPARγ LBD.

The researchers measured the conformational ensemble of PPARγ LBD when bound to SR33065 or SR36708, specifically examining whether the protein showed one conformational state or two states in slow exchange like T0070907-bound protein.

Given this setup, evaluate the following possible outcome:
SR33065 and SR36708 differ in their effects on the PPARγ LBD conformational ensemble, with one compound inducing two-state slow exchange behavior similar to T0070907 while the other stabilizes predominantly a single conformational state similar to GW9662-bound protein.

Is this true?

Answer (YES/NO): NO